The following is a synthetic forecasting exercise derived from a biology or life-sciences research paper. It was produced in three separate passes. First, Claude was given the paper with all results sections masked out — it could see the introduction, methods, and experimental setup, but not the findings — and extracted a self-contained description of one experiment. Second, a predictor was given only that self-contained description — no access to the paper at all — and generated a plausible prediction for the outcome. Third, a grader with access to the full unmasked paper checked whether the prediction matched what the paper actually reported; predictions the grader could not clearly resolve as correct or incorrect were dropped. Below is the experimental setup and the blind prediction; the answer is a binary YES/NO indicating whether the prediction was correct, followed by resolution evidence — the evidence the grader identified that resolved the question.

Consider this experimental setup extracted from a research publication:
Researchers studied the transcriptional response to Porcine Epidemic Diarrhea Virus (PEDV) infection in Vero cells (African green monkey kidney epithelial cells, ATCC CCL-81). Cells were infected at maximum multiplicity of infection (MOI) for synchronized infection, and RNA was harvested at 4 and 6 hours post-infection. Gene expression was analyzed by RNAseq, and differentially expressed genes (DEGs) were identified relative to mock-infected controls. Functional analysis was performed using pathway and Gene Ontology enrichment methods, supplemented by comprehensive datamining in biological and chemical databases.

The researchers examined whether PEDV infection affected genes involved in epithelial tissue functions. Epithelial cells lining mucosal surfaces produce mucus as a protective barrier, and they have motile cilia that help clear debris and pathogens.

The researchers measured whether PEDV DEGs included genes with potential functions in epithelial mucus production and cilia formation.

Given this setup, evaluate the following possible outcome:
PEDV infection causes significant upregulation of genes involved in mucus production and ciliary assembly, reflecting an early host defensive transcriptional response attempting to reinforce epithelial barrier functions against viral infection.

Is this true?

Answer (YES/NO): NO